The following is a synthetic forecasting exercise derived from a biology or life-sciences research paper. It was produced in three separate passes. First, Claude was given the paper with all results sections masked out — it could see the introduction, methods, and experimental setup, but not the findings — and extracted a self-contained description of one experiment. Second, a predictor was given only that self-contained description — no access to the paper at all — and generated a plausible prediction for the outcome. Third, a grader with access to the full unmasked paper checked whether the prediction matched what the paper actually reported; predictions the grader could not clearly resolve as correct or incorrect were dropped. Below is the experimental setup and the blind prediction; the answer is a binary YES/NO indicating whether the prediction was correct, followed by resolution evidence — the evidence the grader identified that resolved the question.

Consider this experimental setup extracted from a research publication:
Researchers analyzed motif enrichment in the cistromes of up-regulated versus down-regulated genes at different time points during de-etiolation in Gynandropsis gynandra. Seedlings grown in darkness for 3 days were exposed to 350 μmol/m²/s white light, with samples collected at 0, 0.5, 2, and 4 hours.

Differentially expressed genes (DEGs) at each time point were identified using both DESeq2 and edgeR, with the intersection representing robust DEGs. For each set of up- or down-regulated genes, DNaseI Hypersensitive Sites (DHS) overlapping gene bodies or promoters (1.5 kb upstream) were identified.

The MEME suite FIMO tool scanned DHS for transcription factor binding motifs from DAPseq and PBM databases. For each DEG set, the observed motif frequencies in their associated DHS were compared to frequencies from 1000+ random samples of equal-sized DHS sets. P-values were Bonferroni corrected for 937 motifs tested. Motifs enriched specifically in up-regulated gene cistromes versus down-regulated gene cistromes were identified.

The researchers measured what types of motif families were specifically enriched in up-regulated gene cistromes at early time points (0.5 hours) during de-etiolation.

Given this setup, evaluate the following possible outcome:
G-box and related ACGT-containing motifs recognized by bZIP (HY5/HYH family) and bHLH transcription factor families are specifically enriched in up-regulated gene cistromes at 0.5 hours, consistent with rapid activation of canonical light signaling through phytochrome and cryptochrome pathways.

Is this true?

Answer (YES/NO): YES